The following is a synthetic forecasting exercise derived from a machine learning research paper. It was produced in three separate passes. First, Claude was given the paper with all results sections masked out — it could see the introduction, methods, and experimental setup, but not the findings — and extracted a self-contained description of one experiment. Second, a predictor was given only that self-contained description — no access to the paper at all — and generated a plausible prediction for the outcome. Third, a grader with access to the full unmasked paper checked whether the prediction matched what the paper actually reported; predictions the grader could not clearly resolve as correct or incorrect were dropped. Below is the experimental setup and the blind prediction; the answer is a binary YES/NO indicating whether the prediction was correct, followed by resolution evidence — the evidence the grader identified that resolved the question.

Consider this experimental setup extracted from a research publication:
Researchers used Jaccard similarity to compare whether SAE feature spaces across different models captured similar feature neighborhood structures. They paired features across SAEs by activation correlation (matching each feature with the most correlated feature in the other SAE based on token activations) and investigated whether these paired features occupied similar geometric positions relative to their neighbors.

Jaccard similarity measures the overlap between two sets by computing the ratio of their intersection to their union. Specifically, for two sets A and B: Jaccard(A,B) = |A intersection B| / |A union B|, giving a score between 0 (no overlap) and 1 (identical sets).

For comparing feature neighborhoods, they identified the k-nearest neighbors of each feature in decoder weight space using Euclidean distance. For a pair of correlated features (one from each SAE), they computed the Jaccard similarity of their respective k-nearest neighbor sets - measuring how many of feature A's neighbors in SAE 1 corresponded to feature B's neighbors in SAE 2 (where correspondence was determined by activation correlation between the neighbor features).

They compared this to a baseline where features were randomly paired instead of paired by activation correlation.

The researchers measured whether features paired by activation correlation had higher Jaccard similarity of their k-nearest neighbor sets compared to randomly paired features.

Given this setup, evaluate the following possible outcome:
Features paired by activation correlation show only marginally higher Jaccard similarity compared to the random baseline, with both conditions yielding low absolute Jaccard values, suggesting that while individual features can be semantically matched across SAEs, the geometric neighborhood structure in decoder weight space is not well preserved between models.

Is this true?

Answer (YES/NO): NO